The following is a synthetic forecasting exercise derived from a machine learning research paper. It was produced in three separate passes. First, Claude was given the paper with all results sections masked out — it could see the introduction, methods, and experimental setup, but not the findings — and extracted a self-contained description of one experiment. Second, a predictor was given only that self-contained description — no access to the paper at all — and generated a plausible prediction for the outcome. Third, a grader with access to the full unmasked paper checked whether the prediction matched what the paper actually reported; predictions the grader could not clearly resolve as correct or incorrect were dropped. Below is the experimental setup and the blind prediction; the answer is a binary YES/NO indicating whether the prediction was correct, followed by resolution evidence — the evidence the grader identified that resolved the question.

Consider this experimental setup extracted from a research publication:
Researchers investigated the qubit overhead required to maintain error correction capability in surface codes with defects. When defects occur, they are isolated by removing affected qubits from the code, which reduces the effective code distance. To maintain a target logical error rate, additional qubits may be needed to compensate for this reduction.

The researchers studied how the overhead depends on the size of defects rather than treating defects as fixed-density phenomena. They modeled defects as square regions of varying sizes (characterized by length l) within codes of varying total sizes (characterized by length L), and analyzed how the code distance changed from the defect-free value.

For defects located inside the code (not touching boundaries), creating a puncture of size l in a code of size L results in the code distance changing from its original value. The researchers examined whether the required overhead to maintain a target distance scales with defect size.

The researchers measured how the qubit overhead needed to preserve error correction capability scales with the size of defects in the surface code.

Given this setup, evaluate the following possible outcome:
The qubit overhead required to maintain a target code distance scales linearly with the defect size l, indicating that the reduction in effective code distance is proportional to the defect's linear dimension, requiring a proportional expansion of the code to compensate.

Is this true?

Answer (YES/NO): NO